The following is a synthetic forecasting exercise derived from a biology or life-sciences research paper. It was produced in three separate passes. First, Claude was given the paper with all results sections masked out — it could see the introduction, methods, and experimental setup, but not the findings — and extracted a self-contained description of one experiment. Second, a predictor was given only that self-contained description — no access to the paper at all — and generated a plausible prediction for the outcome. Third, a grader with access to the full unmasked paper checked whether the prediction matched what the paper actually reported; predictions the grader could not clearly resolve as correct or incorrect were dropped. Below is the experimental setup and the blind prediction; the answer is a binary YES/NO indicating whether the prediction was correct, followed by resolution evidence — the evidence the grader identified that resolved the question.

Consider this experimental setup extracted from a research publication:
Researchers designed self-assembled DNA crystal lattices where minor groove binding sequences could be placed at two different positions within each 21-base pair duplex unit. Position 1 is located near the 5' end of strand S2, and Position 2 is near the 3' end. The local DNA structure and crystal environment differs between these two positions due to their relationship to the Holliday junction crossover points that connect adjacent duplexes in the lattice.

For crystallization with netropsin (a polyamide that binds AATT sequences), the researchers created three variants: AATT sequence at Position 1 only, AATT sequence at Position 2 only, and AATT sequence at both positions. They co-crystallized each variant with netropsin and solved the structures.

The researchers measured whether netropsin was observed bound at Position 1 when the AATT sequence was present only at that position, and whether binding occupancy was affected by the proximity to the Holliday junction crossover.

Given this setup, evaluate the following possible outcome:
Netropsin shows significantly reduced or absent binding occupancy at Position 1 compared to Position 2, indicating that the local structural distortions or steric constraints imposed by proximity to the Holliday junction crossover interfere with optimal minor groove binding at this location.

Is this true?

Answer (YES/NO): NO